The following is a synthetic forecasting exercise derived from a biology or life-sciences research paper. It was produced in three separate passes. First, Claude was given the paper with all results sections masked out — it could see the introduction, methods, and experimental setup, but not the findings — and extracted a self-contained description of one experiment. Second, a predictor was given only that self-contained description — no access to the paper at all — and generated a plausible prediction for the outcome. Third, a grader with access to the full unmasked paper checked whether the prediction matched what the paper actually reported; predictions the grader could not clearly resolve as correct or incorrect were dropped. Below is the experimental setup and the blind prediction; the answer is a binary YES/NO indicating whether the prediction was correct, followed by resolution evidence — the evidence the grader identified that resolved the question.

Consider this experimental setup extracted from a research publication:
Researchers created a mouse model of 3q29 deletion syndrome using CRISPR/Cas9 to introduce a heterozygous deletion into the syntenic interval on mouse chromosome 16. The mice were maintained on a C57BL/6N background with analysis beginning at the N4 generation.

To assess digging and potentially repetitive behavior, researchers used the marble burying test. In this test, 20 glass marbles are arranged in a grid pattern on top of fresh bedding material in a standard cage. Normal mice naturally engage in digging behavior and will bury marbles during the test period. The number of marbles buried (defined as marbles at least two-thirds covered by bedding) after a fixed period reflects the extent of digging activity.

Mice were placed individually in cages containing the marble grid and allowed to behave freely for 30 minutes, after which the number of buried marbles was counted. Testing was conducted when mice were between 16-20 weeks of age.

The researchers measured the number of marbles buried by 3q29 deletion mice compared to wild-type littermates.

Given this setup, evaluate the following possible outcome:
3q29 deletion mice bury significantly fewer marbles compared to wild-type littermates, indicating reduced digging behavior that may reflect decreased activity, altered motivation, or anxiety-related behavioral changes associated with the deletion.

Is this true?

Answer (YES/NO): NO